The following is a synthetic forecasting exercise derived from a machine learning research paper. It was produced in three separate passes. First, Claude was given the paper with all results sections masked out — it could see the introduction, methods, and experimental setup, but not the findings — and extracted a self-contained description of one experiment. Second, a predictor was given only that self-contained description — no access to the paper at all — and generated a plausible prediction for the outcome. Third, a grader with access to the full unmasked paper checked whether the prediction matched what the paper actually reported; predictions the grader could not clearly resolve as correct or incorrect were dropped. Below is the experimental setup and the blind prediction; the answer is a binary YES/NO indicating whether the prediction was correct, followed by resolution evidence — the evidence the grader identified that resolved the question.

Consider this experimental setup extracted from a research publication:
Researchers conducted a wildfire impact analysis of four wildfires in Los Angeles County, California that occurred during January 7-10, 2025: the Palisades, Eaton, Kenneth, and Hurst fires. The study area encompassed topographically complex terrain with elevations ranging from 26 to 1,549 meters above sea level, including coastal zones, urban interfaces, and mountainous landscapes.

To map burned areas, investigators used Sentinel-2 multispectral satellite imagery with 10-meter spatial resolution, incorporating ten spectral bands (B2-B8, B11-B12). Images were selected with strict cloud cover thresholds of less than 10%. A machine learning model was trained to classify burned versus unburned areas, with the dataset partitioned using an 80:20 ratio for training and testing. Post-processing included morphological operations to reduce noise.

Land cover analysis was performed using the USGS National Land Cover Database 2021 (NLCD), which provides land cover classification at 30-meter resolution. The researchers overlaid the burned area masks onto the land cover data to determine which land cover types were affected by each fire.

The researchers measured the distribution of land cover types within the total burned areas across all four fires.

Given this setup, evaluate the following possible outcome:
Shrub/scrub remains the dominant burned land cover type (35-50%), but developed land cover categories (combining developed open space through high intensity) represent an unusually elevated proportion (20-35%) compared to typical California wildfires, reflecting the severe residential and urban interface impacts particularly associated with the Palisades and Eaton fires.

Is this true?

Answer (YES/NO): NO